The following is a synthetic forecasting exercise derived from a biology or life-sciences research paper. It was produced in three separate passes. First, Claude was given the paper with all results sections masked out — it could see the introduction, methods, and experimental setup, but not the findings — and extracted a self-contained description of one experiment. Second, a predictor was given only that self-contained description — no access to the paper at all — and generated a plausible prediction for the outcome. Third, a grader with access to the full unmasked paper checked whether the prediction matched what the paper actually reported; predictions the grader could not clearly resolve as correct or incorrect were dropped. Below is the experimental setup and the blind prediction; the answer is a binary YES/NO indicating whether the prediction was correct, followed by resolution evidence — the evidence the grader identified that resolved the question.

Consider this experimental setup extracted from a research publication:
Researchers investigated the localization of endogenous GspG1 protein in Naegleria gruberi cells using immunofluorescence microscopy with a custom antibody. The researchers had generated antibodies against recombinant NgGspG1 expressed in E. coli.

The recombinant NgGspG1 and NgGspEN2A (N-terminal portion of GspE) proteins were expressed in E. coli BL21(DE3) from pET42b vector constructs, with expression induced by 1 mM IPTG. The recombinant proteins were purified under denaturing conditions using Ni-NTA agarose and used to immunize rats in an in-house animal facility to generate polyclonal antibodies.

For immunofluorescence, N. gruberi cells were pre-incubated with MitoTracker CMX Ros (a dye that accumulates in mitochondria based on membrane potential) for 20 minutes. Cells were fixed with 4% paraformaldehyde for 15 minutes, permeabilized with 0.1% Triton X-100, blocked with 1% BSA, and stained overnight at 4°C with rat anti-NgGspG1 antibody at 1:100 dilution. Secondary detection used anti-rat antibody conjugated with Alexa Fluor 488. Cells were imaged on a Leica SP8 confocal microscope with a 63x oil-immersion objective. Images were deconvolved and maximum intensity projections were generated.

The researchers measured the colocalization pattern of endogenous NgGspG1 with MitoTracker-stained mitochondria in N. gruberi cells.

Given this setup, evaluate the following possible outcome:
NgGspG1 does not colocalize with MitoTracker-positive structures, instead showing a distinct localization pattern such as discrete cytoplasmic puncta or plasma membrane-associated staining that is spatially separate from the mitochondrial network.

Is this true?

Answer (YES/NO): NO